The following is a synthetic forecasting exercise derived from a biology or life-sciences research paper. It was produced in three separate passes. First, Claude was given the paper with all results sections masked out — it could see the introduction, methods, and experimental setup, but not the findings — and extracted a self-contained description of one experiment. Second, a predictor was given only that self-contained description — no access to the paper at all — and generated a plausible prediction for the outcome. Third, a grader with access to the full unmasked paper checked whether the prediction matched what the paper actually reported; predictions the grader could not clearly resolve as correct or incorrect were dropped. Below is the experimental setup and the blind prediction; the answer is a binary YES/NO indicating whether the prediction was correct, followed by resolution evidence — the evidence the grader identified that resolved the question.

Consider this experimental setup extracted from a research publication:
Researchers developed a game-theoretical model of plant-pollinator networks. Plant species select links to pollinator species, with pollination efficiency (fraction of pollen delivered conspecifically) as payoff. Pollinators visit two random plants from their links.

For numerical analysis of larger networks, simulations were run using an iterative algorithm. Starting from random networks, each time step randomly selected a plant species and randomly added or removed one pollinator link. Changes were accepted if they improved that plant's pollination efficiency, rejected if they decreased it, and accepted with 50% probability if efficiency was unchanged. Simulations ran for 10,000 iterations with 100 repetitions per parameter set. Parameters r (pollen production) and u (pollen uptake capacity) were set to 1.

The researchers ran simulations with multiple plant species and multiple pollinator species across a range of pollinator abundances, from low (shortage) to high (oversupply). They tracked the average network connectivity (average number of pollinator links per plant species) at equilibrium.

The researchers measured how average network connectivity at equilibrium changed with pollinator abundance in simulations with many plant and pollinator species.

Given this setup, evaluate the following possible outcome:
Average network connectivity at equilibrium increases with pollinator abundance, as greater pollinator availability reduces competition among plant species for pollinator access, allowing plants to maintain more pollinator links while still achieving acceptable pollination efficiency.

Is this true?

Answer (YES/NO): NO